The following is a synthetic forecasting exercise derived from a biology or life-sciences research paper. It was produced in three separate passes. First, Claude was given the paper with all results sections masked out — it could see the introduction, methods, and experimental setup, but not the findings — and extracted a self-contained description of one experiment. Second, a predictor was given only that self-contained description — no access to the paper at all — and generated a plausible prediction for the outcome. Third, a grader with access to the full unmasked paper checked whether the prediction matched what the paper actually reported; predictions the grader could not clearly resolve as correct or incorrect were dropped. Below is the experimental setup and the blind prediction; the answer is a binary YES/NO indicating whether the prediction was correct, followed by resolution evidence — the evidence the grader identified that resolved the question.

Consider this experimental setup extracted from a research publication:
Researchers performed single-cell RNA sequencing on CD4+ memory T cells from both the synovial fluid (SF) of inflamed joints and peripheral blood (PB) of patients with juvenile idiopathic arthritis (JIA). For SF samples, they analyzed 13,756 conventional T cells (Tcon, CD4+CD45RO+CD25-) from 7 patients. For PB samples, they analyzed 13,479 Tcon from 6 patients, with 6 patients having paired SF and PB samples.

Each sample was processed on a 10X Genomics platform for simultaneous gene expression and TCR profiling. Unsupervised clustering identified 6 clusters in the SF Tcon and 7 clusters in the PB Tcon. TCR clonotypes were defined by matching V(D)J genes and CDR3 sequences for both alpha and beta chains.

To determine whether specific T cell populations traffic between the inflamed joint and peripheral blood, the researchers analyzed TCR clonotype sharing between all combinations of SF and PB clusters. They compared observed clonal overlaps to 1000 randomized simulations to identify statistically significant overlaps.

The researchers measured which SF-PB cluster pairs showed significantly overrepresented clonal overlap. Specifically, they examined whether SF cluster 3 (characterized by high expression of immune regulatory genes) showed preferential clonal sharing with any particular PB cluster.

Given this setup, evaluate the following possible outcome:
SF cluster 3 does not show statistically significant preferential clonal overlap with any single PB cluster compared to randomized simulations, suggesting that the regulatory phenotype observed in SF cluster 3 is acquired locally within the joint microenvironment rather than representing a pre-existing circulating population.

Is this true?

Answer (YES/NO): NO